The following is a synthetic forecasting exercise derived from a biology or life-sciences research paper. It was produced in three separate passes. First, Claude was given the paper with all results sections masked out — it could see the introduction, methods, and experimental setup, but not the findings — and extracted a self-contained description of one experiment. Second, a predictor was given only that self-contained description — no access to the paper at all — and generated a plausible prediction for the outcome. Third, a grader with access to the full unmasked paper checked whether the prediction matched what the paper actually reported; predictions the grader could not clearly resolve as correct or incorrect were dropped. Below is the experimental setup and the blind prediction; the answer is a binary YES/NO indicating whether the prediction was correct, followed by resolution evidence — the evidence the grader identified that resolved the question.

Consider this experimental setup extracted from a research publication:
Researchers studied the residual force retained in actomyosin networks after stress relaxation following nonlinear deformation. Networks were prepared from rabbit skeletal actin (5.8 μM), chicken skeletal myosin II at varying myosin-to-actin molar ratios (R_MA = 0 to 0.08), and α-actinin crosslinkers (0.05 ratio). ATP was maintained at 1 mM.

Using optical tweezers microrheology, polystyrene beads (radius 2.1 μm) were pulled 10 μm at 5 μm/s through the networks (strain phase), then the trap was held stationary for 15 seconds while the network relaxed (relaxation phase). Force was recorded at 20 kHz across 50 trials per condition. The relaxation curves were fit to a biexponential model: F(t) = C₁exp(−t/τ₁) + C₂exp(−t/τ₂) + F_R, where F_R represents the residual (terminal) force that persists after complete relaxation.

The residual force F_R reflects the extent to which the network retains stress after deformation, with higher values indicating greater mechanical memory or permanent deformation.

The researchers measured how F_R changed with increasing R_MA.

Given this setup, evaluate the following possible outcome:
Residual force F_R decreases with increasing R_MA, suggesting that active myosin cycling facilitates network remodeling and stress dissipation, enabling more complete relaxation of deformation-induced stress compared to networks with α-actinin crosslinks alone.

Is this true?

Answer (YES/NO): NO